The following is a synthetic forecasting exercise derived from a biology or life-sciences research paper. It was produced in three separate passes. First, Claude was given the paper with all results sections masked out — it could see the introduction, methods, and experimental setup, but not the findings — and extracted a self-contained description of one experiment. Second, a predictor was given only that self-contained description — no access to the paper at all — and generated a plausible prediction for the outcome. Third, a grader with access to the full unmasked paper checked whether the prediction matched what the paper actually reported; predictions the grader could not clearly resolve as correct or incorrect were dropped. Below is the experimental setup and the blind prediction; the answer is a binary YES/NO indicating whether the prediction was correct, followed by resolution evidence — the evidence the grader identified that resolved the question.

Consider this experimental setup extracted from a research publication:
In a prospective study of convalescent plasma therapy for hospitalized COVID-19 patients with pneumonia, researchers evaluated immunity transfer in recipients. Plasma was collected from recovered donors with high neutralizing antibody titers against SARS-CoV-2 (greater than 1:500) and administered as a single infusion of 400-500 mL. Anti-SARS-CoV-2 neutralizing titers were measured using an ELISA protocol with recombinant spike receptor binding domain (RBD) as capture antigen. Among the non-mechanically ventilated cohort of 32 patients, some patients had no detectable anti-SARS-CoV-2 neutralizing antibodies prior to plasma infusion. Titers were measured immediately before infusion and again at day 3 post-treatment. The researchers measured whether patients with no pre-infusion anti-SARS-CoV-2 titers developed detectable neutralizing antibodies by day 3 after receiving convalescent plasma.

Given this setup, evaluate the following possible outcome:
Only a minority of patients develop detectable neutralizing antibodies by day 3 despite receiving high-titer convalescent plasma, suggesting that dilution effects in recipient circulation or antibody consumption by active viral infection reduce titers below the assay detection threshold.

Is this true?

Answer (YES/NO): NO